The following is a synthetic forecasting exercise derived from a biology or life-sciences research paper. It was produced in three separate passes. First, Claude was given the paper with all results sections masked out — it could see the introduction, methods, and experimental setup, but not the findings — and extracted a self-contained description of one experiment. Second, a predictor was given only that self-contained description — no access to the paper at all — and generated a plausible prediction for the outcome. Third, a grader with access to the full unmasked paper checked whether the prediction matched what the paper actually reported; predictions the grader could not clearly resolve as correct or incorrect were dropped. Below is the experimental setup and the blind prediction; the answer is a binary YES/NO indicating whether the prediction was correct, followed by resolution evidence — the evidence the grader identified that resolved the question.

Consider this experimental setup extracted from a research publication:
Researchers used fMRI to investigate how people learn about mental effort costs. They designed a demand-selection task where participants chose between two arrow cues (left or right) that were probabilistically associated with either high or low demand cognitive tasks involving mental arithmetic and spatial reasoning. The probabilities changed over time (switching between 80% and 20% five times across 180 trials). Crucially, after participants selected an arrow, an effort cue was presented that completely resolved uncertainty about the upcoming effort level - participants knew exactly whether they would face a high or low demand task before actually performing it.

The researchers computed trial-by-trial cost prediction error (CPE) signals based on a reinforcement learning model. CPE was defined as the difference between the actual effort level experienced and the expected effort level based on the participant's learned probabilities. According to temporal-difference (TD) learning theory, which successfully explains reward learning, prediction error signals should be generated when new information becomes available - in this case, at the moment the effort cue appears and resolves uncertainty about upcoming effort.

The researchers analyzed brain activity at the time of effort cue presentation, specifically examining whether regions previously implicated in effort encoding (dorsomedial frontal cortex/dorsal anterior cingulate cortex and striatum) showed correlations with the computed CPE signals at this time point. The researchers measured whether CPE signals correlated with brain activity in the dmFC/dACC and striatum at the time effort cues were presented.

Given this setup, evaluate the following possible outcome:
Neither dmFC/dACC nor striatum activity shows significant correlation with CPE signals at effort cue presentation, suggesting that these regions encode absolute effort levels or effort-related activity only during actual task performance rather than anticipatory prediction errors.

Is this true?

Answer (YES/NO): YES